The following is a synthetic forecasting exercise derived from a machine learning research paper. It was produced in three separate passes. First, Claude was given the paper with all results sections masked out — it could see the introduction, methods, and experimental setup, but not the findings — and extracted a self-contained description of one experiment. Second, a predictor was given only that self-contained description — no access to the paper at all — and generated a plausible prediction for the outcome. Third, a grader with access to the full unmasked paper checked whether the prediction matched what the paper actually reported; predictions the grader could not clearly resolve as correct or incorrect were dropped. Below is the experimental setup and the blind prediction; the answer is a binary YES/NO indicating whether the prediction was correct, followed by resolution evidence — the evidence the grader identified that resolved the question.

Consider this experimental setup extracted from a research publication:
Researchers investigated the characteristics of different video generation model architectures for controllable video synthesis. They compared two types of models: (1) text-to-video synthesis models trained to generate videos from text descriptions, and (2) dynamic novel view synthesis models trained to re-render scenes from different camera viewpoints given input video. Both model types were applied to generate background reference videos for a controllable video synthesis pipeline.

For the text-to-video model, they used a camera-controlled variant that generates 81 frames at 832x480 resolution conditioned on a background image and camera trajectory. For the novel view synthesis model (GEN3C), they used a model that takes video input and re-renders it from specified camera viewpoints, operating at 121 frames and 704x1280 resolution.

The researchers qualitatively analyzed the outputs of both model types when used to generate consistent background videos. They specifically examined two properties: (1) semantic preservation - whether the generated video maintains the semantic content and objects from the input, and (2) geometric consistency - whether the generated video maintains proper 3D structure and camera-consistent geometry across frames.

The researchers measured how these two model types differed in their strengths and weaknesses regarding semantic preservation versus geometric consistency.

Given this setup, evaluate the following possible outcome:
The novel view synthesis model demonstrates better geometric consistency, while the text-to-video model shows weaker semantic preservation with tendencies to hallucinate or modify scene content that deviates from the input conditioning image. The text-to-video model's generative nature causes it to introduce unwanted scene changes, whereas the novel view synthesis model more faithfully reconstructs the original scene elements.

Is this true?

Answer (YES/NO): NO